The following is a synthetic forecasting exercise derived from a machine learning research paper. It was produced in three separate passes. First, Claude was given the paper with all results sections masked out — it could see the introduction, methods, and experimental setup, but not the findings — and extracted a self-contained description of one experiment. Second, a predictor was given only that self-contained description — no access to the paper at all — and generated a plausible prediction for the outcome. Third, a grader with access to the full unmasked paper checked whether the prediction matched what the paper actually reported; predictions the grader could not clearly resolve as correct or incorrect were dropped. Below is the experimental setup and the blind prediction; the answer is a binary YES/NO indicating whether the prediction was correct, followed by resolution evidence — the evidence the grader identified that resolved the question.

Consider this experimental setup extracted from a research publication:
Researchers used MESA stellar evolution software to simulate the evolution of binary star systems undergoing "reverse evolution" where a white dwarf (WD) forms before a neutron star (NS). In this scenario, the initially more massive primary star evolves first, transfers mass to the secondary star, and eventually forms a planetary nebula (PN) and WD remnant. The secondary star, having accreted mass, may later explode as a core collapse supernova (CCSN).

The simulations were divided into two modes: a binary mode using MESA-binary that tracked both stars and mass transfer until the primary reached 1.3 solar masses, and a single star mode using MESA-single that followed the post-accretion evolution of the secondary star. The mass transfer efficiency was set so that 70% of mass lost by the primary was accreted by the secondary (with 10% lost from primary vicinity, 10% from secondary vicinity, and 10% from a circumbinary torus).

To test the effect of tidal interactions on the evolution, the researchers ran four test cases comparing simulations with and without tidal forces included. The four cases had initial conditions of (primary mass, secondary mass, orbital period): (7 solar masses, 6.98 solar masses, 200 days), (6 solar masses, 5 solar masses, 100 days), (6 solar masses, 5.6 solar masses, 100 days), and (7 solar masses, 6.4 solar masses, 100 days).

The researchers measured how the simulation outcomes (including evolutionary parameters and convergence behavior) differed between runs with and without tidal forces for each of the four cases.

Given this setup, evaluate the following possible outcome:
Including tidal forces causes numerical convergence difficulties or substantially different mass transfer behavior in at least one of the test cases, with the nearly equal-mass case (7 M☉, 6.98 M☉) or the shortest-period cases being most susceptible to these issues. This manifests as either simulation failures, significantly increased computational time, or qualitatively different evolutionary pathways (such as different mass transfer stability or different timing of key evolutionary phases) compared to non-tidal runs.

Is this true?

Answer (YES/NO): YES